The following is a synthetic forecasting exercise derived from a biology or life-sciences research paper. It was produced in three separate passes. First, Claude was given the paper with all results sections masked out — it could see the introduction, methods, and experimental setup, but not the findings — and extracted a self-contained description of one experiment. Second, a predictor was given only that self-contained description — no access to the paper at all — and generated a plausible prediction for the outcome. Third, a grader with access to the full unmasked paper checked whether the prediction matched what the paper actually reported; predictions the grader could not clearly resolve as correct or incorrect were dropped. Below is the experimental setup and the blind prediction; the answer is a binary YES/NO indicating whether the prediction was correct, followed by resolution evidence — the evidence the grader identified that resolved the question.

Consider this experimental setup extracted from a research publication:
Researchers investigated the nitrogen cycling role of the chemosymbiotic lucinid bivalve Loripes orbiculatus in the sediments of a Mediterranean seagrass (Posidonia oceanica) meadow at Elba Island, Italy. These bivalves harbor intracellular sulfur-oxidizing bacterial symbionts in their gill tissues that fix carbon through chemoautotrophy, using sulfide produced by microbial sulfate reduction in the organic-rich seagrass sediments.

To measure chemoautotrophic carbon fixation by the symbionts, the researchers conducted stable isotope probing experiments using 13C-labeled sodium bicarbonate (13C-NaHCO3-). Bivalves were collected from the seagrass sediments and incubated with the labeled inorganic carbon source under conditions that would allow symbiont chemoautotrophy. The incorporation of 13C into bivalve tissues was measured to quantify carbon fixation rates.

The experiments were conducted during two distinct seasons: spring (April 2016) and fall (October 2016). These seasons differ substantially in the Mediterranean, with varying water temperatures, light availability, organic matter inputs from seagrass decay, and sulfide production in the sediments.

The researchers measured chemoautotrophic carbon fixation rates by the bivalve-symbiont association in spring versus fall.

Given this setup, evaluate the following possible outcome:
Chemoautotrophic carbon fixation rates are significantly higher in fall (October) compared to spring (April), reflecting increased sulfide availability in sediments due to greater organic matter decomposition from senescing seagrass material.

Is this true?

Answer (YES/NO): YES